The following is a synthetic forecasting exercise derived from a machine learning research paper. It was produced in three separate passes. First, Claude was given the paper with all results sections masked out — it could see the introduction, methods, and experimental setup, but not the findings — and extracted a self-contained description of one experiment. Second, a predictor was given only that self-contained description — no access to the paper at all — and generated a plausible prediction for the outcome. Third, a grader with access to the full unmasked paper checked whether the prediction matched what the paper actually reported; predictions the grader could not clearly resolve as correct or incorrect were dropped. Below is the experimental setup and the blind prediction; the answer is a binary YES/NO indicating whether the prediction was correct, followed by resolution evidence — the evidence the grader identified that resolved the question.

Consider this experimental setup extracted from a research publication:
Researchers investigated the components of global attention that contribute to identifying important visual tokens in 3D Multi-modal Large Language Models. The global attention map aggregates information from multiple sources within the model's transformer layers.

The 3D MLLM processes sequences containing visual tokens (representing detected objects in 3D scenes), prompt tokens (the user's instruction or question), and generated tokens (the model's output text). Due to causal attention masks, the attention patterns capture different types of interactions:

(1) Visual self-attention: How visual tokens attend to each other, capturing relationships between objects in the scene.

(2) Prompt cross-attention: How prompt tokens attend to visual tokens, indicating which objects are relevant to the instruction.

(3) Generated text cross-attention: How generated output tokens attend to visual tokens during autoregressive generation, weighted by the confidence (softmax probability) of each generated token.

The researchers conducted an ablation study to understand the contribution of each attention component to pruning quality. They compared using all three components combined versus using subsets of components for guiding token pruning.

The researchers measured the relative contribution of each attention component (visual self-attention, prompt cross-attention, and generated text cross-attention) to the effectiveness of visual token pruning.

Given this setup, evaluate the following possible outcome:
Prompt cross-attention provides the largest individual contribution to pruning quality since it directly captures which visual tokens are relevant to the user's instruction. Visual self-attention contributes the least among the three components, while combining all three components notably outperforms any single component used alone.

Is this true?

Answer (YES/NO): NO